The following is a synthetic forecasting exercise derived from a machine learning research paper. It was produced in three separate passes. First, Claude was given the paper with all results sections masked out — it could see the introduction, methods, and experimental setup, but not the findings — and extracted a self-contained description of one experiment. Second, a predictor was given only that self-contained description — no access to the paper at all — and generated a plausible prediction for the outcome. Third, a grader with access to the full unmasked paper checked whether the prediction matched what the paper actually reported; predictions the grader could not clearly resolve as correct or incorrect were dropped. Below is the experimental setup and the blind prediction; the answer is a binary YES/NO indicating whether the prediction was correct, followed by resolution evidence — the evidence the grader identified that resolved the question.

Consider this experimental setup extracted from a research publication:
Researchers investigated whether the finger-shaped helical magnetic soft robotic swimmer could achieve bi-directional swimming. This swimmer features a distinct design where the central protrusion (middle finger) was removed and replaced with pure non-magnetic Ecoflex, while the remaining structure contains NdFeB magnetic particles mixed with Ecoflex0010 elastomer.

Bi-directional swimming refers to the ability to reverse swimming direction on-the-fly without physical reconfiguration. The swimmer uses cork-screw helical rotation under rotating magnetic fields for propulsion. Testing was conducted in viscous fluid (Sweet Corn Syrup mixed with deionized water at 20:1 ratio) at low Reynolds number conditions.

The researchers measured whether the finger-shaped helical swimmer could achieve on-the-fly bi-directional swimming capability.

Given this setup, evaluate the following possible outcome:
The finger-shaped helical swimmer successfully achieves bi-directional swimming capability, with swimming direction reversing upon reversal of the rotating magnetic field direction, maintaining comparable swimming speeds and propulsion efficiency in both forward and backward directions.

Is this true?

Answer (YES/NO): NO